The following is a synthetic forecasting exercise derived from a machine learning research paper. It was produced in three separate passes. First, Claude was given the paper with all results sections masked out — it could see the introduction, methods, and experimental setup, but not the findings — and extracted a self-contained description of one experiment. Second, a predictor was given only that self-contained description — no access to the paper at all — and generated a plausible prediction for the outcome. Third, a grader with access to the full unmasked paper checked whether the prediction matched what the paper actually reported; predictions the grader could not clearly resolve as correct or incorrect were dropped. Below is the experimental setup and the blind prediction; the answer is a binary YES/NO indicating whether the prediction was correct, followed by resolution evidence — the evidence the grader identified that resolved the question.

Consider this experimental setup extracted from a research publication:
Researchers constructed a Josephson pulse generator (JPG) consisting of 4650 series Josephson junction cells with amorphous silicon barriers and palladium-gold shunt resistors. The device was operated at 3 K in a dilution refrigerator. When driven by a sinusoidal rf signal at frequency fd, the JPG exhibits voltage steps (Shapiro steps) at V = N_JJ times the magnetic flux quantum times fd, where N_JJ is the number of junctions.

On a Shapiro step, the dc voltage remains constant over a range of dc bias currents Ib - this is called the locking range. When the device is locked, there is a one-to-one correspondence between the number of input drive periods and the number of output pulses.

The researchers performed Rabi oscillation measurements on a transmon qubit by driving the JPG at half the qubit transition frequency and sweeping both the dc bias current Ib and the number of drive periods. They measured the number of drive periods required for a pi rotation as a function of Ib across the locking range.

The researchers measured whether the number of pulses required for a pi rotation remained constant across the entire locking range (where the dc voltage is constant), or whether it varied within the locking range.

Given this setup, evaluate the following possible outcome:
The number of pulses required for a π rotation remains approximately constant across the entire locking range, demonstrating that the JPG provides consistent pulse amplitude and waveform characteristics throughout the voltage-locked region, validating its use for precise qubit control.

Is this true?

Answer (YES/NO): NO